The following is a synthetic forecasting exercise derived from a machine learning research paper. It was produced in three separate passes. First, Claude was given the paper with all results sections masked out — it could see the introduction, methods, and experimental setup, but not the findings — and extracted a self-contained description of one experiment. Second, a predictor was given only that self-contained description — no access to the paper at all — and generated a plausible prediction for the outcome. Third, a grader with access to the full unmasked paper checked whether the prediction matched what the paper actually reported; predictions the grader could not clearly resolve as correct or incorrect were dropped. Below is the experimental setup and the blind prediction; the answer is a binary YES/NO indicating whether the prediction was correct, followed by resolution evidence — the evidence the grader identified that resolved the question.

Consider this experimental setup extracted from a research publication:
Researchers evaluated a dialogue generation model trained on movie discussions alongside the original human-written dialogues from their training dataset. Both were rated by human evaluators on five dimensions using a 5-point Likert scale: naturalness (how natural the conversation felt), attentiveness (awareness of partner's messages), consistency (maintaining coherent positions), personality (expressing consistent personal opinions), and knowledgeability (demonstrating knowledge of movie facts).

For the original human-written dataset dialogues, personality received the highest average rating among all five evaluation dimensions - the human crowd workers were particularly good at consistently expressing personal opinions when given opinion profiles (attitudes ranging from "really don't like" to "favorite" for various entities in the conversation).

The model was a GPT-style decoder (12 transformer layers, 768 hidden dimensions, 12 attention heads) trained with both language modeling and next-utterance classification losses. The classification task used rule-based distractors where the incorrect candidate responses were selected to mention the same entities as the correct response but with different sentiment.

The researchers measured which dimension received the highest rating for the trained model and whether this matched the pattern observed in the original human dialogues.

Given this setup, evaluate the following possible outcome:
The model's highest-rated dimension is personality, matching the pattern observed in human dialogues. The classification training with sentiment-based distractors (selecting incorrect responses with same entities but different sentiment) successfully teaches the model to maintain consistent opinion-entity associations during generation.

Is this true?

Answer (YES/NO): NO